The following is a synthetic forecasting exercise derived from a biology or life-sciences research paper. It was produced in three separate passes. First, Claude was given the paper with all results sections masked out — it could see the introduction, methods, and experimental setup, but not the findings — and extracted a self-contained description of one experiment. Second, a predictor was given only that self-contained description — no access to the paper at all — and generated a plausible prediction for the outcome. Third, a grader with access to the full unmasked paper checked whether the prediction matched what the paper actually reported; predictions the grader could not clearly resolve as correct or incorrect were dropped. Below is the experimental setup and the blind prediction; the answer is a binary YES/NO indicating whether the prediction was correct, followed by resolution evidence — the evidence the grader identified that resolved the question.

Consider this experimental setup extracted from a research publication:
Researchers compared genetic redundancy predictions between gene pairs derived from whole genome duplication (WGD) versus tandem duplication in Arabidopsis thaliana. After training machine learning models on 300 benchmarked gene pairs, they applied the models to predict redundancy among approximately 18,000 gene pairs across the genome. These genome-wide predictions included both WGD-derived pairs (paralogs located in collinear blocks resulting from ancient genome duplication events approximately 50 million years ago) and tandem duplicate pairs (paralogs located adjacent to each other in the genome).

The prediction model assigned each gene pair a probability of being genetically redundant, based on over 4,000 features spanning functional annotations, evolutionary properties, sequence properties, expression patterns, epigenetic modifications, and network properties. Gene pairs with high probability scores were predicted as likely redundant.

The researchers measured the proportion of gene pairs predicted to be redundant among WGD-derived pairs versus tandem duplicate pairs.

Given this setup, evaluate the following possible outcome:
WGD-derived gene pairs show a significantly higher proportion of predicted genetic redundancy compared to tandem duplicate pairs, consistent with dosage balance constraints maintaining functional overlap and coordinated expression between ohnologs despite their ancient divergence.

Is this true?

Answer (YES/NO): NO